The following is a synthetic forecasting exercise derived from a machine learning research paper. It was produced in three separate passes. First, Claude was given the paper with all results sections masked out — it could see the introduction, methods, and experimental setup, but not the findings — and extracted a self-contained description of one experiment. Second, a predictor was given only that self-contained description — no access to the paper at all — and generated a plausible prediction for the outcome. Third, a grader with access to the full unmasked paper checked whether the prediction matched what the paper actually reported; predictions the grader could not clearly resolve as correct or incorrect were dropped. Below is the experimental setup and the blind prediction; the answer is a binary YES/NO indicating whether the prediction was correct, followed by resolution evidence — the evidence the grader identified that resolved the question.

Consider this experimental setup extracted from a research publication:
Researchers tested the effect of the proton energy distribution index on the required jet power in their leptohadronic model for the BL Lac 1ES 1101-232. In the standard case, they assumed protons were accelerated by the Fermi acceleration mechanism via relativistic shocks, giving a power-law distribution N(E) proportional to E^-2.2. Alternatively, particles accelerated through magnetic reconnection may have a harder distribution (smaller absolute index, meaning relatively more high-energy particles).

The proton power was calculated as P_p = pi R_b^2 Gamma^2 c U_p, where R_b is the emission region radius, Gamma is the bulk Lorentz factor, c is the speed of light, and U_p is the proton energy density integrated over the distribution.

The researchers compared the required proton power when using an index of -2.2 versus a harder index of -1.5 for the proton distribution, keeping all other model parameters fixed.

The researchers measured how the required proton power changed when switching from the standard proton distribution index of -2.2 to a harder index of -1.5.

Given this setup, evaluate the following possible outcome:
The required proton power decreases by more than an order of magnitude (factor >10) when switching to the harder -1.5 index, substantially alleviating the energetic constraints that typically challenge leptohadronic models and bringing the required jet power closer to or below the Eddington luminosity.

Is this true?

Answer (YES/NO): NO